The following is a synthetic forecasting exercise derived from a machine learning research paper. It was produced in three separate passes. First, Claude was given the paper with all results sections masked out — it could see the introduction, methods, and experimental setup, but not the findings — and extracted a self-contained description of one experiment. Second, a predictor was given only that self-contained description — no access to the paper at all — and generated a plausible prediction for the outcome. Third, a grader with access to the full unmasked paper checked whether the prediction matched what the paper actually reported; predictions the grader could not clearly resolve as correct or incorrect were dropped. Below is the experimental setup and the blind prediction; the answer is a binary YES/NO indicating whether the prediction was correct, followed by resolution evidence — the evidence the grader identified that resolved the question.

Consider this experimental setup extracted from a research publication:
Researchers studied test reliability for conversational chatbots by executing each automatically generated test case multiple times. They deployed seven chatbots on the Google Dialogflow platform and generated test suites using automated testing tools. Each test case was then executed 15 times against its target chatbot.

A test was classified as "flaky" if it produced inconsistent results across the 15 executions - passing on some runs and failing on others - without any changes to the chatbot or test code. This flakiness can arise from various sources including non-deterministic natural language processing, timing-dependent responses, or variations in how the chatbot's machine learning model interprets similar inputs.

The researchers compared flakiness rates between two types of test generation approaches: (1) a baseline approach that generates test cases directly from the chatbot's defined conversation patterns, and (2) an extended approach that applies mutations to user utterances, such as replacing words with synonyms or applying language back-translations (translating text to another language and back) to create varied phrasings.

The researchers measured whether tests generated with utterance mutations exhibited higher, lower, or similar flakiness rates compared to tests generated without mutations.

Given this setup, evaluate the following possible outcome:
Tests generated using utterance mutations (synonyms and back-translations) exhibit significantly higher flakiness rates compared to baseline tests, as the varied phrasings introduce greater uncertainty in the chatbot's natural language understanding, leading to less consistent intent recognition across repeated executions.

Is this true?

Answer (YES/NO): NO